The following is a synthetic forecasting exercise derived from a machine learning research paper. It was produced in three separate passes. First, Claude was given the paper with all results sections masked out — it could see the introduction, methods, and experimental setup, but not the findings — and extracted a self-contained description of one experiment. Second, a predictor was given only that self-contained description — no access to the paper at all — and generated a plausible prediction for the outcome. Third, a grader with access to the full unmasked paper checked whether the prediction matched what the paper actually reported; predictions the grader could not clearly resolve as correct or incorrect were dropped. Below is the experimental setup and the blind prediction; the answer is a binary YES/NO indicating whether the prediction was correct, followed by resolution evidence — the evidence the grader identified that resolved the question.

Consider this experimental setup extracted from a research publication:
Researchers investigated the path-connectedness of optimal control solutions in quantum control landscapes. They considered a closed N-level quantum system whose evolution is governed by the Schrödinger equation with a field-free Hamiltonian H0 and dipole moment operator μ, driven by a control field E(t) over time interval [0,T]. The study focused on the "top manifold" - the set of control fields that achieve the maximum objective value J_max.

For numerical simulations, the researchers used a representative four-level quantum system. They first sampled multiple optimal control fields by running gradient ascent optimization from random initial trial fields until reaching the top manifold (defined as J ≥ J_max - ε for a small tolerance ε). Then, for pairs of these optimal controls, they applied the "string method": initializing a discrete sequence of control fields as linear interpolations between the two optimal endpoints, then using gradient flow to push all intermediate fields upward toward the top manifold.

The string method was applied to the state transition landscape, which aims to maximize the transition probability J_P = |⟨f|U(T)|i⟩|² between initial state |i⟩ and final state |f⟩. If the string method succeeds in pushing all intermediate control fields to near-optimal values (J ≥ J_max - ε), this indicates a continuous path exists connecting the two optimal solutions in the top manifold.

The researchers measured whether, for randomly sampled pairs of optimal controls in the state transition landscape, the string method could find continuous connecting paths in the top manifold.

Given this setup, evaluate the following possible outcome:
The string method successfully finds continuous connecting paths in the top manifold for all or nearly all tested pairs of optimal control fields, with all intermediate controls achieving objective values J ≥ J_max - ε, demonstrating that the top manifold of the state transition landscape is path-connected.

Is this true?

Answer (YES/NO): YES